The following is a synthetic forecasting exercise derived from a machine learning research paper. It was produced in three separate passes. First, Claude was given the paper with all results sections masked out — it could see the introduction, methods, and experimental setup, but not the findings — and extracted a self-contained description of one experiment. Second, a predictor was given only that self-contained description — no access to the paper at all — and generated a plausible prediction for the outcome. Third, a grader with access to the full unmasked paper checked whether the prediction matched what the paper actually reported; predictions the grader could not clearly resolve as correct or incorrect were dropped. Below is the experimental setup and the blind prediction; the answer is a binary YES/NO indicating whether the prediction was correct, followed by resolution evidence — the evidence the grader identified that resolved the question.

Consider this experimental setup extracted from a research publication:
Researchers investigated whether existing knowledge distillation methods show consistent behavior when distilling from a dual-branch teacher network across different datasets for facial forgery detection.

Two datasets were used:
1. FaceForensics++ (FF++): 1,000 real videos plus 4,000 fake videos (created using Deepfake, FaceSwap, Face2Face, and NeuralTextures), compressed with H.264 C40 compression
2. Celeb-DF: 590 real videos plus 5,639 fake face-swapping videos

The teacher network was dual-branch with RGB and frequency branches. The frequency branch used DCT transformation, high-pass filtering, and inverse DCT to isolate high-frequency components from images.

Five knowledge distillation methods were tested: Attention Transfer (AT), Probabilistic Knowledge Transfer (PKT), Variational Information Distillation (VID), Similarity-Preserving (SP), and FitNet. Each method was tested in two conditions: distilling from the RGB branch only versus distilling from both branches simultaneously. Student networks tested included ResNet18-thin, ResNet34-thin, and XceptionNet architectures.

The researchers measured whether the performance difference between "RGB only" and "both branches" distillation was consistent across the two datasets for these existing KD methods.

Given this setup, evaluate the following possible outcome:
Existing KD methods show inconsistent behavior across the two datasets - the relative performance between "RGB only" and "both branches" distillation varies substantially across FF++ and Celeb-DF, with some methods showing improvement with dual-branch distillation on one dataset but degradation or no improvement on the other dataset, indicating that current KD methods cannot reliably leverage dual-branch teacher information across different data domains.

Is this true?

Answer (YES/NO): NO